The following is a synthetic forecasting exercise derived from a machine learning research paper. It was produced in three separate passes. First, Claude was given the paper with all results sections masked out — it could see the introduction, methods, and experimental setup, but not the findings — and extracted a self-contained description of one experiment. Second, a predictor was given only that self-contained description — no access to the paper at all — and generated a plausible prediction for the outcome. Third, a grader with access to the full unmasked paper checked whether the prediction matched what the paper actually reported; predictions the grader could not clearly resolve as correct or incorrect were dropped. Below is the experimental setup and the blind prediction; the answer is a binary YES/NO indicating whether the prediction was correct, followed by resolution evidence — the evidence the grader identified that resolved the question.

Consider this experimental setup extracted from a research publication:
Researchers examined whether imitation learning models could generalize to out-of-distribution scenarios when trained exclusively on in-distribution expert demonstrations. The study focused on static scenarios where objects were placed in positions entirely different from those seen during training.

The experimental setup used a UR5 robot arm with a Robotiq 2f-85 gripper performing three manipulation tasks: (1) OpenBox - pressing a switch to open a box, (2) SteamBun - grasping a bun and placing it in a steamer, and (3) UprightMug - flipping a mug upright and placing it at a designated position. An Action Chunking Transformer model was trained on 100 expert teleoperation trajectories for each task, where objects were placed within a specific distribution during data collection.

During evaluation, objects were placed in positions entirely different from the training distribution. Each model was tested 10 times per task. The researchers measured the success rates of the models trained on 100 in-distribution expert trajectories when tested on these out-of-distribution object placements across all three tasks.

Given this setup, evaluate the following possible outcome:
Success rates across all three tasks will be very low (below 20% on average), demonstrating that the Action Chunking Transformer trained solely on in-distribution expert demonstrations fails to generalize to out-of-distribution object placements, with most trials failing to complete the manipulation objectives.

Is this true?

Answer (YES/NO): YES